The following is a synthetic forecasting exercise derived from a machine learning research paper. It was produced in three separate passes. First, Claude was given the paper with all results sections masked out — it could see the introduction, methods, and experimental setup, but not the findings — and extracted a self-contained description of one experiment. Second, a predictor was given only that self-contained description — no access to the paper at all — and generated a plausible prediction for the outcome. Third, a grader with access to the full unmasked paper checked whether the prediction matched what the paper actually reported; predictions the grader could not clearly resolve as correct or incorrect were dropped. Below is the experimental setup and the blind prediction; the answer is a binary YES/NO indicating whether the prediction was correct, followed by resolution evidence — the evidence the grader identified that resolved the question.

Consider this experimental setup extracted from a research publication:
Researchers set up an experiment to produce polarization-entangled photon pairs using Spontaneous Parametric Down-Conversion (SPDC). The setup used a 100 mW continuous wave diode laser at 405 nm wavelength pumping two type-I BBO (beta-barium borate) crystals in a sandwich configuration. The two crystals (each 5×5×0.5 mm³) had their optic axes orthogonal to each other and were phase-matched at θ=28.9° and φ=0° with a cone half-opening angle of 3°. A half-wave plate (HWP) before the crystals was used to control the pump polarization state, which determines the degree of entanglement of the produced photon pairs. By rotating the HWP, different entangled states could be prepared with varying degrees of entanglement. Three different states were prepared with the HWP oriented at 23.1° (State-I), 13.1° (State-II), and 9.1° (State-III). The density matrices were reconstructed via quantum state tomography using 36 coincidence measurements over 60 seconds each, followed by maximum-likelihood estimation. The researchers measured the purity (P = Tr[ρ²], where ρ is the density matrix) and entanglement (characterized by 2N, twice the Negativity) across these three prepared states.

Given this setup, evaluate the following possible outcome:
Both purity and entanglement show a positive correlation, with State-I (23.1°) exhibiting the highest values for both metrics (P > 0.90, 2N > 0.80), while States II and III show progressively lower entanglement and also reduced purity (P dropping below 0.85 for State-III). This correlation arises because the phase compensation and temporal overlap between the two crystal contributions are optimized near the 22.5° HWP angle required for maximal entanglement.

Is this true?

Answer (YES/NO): NO